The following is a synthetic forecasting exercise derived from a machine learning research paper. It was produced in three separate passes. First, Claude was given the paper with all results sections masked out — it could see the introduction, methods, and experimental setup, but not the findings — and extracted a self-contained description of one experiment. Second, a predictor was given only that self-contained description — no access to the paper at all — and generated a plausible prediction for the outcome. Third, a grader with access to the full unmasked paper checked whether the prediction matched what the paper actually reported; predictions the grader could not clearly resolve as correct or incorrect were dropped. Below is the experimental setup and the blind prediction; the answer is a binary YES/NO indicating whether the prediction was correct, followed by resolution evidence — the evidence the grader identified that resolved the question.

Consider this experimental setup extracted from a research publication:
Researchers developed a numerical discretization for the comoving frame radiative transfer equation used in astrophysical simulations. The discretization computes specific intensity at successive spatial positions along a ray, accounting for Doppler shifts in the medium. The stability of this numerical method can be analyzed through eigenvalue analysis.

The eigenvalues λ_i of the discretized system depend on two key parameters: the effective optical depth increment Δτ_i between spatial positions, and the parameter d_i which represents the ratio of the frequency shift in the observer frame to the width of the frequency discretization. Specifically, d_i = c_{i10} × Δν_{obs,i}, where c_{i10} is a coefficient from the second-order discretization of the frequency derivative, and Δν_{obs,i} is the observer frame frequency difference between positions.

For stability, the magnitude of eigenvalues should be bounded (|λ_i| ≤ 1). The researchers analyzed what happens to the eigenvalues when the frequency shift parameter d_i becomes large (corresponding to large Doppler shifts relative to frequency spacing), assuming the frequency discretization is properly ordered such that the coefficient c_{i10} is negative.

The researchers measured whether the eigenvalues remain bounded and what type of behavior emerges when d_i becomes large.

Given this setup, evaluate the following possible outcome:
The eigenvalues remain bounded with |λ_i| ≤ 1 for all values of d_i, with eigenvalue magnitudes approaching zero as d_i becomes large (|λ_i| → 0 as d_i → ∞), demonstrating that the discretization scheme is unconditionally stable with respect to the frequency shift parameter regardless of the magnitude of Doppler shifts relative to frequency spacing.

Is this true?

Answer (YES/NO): NO